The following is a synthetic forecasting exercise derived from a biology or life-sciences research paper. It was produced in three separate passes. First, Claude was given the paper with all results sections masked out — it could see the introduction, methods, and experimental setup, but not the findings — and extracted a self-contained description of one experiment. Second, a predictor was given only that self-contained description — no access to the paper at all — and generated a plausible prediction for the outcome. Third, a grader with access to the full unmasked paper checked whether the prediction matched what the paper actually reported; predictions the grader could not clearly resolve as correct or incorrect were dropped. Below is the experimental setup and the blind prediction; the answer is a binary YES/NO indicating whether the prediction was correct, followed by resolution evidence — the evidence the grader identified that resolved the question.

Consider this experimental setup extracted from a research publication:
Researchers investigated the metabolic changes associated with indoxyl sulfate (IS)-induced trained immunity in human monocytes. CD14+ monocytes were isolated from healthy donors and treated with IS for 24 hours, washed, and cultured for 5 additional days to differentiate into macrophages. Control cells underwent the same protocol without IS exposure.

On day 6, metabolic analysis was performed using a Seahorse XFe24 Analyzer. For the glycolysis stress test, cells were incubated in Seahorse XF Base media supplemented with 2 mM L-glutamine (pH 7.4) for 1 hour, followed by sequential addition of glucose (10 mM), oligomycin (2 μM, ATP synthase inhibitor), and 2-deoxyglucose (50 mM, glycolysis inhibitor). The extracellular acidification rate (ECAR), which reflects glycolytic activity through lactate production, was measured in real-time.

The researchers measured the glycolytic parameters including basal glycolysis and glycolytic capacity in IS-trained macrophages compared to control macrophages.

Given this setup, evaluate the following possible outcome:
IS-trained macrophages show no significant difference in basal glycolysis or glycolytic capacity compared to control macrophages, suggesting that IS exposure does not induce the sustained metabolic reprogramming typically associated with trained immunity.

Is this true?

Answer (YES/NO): NO